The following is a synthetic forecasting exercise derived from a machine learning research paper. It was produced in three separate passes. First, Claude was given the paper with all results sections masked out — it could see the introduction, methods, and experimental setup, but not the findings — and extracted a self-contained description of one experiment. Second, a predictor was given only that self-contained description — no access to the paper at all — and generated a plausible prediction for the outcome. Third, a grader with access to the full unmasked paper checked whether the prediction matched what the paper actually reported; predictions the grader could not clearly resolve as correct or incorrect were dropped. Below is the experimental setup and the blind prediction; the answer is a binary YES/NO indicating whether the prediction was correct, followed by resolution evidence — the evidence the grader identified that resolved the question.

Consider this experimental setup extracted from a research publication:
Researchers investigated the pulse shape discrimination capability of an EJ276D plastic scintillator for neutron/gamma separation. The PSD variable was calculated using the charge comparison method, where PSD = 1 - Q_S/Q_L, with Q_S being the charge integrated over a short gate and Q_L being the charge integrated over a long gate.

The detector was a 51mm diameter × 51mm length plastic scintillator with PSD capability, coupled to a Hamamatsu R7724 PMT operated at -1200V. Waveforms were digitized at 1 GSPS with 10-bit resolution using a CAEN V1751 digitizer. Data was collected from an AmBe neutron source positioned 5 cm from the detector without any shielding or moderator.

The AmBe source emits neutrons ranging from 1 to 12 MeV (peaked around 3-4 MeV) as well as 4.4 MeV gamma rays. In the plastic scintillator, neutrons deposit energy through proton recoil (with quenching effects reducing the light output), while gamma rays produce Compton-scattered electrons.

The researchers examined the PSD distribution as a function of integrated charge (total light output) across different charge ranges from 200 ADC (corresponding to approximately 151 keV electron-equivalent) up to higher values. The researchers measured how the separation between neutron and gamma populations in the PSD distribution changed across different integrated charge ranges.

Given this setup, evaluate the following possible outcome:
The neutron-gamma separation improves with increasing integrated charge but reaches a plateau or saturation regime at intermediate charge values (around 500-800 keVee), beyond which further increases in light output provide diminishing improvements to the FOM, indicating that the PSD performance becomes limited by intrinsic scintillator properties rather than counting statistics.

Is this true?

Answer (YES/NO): NO